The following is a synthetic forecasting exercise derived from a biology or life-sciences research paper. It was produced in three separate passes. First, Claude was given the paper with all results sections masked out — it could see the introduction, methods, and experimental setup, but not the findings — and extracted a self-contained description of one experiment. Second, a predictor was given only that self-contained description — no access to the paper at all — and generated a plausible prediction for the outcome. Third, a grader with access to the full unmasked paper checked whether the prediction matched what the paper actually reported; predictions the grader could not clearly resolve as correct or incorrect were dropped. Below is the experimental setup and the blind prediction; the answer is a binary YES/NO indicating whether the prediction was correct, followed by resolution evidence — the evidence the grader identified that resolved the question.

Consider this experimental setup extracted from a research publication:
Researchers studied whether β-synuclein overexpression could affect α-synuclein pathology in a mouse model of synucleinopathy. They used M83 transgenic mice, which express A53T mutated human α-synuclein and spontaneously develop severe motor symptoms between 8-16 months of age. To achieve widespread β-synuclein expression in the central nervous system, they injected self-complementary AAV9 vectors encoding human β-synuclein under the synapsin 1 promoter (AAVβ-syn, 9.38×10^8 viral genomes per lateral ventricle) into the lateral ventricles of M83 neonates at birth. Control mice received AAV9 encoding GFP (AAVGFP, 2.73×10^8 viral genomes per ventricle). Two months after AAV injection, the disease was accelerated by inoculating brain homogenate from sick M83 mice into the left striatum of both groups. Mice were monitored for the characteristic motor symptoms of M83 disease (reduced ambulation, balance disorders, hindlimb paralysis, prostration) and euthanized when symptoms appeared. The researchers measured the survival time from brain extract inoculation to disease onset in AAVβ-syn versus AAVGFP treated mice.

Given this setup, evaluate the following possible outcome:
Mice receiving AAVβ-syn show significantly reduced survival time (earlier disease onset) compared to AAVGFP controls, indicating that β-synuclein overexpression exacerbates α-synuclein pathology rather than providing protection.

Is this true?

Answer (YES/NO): YES